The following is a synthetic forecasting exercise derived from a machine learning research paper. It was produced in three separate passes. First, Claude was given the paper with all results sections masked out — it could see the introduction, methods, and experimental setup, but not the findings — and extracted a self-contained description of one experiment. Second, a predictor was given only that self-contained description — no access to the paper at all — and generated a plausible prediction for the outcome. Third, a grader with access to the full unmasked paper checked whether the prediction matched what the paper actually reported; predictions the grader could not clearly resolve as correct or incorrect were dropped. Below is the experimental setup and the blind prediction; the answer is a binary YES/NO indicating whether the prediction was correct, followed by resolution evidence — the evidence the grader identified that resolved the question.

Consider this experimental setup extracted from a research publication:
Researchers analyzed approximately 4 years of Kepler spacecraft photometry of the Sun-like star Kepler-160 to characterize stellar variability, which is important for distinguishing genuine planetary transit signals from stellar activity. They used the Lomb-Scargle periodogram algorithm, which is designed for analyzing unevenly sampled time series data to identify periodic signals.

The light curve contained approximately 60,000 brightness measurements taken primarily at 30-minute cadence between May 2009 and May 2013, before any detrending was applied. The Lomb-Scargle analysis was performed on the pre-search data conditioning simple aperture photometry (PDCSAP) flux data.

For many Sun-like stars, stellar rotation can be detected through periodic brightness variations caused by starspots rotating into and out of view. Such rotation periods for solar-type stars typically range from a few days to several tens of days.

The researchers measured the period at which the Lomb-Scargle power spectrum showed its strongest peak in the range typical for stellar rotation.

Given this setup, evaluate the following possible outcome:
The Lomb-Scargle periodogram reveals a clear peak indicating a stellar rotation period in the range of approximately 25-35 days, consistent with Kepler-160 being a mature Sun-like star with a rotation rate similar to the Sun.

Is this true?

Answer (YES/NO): NO